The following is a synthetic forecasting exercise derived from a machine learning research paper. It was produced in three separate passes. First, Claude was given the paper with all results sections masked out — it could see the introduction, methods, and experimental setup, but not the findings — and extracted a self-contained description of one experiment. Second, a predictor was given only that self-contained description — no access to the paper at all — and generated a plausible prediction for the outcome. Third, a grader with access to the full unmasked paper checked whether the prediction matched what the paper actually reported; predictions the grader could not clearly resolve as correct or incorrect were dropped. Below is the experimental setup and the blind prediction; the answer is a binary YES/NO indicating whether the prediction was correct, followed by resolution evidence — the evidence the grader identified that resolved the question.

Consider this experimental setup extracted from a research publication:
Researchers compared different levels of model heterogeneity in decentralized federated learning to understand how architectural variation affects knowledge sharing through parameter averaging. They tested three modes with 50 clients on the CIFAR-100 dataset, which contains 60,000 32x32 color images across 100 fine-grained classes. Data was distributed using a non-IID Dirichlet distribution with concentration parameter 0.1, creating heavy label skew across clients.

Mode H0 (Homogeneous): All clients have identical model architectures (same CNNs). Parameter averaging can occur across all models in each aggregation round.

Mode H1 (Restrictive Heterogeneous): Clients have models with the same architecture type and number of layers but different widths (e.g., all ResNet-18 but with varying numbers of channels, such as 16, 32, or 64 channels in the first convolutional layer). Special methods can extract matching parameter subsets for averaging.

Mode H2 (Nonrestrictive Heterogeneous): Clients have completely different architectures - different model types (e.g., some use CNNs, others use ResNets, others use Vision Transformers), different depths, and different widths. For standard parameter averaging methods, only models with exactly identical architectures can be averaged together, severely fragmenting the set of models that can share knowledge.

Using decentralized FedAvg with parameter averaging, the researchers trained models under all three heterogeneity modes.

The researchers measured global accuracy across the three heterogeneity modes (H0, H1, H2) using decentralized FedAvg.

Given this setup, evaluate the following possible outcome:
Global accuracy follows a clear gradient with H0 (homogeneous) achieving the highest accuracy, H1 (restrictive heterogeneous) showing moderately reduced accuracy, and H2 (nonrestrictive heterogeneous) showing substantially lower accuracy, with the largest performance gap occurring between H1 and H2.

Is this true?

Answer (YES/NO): NO